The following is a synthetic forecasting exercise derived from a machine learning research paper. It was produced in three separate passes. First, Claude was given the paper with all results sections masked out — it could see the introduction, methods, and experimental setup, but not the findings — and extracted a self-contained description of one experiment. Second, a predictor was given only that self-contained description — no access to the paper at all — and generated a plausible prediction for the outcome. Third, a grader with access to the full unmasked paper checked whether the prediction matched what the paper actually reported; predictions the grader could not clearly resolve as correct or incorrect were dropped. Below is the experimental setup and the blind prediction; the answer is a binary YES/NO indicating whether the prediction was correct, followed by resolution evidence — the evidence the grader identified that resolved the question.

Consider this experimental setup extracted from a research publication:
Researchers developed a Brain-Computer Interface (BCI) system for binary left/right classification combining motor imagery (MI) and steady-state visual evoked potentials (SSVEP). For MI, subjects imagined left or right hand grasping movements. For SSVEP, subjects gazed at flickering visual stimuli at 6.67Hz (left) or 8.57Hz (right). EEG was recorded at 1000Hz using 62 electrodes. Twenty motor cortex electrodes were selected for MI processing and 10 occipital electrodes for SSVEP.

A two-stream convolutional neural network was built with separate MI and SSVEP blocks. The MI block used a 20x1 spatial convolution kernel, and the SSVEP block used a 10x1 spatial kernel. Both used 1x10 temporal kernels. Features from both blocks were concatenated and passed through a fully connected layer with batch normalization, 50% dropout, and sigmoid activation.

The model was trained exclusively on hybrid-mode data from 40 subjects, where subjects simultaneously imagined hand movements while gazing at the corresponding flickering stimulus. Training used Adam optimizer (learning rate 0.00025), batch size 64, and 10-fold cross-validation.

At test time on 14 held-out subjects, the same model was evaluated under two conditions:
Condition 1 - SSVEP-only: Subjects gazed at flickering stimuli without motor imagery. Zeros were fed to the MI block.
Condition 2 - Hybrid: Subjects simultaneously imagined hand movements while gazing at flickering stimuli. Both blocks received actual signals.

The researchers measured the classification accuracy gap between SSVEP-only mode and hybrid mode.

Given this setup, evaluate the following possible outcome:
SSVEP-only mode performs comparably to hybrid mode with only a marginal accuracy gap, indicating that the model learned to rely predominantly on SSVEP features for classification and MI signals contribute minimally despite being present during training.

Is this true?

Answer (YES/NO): YES